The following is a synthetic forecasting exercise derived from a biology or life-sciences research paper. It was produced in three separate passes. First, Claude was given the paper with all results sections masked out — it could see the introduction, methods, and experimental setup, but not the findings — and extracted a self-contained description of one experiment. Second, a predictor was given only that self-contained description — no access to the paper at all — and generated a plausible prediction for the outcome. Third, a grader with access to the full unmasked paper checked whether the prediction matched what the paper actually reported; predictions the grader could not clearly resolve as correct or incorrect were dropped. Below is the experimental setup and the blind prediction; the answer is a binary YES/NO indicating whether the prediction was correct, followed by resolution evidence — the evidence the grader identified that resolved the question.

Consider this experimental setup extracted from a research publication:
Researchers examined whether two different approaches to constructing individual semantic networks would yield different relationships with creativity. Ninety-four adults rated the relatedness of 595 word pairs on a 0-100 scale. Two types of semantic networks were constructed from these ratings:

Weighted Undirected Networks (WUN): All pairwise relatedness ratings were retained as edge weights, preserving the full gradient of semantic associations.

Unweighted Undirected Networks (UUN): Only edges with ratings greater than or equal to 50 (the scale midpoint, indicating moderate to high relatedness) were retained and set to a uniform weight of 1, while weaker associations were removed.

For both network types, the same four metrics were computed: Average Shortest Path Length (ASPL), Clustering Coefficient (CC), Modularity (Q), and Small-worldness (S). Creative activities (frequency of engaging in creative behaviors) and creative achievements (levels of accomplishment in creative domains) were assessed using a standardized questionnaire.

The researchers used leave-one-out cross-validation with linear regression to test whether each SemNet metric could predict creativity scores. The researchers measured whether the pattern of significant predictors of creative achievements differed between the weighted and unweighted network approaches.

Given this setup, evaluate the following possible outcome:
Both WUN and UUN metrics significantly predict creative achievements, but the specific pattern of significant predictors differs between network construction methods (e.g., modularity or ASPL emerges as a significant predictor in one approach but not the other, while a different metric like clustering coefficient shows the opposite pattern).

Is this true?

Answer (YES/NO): NO